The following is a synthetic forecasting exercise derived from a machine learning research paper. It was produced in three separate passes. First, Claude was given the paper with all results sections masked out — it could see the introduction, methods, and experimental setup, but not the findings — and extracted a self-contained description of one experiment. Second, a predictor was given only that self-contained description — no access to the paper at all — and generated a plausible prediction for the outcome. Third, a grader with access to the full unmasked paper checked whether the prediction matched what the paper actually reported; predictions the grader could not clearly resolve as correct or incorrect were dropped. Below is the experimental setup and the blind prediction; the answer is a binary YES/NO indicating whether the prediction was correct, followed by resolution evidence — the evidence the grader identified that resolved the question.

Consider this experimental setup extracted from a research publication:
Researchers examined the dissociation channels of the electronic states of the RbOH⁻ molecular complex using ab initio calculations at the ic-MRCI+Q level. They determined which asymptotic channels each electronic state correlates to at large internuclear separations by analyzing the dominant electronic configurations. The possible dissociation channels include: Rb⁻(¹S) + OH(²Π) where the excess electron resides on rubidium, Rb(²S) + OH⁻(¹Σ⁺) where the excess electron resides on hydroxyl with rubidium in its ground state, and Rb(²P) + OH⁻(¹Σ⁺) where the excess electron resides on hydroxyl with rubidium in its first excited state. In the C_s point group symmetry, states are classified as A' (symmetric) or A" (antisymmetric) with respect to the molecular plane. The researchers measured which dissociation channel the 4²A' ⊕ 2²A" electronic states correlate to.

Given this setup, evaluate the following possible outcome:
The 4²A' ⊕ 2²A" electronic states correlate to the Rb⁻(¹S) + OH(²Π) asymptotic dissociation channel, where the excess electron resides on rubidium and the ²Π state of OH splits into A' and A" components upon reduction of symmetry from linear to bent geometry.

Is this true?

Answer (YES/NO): YES